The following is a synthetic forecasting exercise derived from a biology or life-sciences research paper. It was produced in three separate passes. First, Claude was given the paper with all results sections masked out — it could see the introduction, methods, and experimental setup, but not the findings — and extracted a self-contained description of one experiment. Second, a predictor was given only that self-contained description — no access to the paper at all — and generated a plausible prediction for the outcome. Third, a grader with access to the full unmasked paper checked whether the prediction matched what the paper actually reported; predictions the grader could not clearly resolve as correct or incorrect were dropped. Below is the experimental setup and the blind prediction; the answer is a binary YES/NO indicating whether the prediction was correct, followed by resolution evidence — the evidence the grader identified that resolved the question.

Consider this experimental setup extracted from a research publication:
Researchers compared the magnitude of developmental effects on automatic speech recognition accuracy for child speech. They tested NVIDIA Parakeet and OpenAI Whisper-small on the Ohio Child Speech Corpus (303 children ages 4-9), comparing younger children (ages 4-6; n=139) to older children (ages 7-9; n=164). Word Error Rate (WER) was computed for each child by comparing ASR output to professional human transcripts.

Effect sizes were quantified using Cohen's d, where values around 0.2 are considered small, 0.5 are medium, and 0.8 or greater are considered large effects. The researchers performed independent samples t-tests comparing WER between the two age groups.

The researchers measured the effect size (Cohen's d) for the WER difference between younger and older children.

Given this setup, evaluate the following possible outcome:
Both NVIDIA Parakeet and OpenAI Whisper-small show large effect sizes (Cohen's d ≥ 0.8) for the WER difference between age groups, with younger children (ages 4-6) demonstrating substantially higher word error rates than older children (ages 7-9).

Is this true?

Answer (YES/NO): YES